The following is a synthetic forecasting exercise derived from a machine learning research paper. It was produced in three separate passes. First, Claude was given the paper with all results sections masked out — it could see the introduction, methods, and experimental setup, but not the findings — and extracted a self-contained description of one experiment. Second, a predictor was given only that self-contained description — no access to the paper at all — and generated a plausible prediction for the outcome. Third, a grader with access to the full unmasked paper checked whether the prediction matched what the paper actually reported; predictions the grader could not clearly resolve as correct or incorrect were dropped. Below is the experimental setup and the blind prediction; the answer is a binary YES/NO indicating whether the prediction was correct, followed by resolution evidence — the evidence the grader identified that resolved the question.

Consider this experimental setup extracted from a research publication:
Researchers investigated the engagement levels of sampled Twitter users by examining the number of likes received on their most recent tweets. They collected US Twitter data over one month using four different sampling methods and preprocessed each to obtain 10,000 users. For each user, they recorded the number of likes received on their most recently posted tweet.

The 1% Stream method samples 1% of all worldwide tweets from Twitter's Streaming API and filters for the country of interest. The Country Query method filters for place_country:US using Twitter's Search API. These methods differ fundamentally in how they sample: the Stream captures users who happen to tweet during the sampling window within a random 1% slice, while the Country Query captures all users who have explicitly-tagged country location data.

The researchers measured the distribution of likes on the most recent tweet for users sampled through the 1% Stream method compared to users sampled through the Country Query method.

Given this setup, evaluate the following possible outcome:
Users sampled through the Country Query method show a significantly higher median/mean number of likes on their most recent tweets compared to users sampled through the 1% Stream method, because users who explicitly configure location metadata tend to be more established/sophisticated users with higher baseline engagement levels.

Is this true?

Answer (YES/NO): NO